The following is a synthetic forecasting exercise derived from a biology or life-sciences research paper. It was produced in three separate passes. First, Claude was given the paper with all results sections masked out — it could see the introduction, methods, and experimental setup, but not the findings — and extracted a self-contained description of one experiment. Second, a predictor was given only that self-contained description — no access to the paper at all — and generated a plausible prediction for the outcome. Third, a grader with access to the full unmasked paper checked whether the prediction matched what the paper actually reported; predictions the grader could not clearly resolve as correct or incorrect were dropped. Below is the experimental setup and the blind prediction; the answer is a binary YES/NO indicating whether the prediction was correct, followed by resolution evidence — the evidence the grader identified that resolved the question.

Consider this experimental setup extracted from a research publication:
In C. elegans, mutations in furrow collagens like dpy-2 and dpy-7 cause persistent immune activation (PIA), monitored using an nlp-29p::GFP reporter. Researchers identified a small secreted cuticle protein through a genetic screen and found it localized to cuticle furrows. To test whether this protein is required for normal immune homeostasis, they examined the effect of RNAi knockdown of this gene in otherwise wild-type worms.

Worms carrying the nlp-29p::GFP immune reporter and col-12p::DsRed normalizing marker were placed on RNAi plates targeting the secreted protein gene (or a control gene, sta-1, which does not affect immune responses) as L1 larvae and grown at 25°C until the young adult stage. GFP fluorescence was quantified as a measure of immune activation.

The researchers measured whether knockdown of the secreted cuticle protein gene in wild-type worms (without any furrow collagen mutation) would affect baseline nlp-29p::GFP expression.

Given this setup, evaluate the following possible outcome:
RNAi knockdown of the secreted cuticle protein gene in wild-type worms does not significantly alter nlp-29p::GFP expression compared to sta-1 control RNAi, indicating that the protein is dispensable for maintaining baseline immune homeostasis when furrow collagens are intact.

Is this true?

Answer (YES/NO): YES